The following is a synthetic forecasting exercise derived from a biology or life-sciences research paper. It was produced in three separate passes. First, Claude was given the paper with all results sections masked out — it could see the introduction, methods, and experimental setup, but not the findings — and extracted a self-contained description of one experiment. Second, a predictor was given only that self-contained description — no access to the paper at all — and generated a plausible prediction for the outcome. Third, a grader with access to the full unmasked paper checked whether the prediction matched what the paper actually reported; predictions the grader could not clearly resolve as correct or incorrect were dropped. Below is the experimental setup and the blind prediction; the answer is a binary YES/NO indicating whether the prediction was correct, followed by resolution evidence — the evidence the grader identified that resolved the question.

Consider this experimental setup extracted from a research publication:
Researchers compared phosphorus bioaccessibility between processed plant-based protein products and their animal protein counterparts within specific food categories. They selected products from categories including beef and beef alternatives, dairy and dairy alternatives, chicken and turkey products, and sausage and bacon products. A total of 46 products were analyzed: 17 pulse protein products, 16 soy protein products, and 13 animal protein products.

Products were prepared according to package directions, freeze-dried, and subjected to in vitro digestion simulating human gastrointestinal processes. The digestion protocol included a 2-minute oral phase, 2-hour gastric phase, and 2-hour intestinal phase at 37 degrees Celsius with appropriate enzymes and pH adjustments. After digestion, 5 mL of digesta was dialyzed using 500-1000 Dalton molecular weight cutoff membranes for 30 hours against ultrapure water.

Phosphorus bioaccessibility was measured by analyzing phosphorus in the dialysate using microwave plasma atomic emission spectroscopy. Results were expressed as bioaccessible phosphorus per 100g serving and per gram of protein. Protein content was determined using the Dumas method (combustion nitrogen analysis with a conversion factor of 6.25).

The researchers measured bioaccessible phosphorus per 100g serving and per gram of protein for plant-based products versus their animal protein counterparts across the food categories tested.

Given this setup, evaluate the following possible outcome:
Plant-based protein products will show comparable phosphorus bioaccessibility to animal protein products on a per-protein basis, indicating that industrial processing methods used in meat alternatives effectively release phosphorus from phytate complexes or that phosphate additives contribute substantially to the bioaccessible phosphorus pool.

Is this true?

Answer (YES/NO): NO